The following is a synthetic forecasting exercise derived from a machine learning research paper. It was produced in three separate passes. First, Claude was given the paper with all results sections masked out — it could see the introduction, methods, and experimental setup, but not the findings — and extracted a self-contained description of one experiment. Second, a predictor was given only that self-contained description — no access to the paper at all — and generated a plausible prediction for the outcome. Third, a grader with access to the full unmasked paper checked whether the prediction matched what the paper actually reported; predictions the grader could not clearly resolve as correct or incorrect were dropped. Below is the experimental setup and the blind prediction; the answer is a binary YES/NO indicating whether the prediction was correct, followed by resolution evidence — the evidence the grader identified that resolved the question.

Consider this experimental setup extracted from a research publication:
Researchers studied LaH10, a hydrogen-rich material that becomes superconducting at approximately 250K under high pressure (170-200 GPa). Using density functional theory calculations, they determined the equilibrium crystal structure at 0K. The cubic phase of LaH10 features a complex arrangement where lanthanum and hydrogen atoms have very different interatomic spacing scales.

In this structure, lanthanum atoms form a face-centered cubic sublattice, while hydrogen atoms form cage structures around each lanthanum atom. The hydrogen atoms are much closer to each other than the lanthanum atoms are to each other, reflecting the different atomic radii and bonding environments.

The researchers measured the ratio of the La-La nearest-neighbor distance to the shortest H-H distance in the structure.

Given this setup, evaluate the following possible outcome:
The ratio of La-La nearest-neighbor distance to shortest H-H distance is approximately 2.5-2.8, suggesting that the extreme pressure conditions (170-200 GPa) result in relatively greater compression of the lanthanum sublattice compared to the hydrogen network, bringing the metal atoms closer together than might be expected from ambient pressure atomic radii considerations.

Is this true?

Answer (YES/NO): NO